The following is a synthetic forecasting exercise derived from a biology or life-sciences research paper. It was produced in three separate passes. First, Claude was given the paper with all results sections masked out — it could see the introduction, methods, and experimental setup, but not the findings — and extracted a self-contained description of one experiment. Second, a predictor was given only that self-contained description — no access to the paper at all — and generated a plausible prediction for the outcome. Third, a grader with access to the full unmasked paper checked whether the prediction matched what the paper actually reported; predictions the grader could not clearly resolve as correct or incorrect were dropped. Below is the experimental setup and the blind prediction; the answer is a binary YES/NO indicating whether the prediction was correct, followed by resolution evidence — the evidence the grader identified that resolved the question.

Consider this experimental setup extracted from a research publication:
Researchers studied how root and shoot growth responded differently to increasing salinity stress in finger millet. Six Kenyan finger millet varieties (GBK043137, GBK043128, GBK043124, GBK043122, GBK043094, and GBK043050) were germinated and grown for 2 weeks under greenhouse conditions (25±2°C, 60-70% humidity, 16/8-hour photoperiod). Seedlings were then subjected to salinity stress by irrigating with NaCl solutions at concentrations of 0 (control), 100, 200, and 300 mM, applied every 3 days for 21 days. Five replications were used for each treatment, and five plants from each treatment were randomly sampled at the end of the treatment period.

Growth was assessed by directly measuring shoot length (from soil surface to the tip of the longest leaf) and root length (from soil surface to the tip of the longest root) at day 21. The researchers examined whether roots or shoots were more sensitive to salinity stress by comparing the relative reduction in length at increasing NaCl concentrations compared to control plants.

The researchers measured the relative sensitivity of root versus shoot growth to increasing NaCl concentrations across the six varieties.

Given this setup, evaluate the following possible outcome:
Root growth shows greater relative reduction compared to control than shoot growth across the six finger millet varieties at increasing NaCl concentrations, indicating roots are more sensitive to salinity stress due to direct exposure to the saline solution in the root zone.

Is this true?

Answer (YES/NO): NO